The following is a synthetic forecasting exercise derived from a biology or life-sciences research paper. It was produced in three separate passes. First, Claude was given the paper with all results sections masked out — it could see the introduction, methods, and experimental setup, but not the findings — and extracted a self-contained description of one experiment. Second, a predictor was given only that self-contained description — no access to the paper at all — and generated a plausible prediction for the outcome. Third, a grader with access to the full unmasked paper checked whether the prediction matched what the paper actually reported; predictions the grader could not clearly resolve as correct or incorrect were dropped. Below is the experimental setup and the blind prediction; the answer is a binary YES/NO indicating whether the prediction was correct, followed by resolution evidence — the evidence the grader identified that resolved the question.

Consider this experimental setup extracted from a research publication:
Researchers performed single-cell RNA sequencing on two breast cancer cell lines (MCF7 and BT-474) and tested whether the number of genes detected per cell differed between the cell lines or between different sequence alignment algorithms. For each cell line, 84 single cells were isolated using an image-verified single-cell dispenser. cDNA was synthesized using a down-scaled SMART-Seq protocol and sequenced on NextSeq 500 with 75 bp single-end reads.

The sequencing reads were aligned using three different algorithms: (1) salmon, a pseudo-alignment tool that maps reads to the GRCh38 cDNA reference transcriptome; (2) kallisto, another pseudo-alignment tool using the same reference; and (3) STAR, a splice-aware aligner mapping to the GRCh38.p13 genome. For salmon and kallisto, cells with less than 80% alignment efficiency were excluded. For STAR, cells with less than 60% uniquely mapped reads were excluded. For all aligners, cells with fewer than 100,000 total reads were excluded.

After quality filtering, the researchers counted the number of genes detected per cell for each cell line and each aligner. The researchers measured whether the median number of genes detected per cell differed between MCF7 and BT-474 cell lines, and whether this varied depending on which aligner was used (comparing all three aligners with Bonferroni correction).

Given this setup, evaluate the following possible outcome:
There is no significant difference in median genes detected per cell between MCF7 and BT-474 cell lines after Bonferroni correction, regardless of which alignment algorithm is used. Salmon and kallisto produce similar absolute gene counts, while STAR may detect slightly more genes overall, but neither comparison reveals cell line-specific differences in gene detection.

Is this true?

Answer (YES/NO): NO